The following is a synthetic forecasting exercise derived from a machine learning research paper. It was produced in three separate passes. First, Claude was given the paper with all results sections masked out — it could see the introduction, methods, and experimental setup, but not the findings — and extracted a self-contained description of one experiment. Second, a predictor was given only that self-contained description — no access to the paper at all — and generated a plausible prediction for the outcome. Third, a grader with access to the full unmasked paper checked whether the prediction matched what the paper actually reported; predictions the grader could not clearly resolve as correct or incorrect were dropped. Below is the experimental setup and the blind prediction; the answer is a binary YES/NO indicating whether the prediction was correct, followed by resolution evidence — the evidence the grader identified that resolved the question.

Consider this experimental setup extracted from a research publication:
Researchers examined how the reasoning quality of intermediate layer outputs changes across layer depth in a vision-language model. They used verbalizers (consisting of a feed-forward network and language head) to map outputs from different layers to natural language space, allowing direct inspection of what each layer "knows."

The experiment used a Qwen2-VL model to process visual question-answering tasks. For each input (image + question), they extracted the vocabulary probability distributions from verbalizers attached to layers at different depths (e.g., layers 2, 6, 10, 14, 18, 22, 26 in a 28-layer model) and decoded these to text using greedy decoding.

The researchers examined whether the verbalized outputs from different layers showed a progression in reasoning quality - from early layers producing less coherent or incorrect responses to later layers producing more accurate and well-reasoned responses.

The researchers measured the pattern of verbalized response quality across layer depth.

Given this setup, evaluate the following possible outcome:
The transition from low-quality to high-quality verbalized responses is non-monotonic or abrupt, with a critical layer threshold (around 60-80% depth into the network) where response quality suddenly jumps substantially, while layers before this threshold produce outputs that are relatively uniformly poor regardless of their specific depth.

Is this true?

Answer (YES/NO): NO